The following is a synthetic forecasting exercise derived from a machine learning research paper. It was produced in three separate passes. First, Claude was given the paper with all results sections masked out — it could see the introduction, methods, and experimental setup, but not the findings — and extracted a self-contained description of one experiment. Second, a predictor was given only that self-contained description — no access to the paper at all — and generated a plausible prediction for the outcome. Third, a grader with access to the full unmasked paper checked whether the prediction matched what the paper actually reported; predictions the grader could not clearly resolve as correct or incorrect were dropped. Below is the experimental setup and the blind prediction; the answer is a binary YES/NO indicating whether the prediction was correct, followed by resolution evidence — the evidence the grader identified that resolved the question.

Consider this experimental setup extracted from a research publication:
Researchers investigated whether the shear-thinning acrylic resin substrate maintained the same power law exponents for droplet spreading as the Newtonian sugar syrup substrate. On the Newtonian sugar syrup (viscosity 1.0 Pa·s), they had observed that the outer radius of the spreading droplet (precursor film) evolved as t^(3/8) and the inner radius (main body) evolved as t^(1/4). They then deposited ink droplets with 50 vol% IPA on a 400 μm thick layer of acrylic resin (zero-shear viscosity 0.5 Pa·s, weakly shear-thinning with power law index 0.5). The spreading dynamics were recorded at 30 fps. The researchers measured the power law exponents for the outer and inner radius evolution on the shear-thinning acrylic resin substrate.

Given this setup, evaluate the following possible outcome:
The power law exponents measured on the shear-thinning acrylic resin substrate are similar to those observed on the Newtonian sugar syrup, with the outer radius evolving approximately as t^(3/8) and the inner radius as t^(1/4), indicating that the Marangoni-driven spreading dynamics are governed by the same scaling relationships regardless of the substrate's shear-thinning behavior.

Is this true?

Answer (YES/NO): YES